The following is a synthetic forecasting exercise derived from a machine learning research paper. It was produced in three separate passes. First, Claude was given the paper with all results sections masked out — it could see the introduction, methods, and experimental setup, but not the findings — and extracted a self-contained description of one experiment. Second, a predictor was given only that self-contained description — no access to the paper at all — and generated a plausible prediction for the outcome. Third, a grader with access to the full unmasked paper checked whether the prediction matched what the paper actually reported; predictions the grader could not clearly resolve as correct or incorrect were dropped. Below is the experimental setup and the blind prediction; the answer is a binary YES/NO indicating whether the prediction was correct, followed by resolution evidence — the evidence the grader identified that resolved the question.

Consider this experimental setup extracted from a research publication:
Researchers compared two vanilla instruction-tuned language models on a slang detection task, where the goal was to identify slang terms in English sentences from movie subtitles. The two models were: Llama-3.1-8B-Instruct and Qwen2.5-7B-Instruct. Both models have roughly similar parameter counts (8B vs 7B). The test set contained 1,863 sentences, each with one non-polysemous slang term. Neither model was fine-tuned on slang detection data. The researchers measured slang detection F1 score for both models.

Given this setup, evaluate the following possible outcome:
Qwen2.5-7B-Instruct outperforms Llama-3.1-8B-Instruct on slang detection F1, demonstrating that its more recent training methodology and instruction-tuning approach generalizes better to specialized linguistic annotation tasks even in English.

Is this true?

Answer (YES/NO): YES